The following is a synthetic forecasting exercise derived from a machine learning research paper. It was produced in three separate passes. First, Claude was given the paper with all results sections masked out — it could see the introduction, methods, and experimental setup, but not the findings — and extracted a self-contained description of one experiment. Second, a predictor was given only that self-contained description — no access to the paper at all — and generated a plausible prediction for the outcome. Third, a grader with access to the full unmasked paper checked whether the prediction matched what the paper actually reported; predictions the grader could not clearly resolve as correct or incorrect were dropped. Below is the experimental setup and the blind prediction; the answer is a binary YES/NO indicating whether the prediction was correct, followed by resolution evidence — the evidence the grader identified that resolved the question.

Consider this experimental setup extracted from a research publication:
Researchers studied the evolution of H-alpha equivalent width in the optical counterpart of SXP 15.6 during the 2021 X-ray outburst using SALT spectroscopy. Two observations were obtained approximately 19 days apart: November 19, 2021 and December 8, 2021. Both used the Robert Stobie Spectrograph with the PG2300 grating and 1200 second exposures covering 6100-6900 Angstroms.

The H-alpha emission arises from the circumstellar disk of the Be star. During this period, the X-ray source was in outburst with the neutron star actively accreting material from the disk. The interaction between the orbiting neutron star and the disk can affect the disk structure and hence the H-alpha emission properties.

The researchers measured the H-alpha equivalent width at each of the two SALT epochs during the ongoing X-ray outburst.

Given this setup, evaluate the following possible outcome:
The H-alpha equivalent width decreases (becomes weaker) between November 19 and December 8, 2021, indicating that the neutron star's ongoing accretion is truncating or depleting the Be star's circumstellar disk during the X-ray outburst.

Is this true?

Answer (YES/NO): NO